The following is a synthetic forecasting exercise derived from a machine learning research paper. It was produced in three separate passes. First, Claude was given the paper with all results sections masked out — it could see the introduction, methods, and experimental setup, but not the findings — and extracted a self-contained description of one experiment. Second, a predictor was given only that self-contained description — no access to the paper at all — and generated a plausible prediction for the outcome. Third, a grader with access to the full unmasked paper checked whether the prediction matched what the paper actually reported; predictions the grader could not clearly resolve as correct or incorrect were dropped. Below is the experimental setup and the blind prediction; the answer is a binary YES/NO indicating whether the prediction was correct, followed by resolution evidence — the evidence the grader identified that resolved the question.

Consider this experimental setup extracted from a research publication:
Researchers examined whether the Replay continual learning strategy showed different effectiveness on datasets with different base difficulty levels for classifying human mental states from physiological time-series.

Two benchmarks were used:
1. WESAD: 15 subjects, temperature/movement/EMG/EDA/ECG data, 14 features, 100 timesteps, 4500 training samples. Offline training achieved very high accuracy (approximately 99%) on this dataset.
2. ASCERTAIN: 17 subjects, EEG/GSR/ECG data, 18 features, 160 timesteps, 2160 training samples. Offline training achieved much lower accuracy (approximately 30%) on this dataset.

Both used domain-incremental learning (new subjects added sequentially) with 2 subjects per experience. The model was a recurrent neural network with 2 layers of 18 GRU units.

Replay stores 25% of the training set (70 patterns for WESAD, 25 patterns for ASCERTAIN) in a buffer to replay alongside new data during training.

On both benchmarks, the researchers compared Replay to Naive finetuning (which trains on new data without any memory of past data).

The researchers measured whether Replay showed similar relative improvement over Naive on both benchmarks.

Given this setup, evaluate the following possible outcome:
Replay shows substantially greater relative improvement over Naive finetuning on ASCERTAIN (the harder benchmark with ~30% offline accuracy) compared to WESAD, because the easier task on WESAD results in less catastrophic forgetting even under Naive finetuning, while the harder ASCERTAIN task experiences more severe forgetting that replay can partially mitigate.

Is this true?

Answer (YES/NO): NO